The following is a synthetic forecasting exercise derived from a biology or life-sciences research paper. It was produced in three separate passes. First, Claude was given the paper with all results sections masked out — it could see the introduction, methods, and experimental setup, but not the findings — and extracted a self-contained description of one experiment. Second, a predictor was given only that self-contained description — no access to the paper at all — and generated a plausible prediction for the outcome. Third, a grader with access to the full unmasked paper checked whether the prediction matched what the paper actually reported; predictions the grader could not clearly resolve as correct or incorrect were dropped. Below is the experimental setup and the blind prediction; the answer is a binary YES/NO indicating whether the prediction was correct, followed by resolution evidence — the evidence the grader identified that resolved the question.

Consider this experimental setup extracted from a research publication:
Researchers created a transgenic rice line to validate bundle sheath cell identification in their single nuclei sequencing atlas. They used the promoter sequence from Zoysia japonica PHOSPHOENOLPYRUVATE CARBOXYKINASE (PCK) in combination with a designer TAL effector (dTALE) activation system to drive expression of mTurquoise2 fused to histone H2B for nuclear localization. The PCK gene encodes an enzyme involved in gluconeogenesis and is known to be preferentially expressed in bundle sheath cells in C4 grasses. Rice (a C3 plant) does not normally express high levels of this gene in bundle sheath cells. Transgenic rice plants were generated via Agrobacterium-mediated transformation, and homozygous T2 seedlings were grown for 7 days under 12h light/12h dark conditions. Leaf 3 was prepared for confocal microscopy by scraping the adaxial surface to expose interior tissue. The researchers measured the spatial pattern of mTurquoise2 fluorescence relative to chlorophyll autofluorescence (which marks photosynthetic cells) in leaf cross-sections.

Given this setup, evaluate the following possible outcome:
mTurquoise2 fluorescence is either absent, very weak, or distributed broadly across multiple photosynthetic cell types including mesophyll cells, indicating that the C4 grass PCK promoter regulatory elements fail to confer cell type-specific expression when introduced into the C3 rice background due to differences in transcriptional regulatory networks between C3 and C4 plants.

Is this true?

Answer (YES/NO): NO